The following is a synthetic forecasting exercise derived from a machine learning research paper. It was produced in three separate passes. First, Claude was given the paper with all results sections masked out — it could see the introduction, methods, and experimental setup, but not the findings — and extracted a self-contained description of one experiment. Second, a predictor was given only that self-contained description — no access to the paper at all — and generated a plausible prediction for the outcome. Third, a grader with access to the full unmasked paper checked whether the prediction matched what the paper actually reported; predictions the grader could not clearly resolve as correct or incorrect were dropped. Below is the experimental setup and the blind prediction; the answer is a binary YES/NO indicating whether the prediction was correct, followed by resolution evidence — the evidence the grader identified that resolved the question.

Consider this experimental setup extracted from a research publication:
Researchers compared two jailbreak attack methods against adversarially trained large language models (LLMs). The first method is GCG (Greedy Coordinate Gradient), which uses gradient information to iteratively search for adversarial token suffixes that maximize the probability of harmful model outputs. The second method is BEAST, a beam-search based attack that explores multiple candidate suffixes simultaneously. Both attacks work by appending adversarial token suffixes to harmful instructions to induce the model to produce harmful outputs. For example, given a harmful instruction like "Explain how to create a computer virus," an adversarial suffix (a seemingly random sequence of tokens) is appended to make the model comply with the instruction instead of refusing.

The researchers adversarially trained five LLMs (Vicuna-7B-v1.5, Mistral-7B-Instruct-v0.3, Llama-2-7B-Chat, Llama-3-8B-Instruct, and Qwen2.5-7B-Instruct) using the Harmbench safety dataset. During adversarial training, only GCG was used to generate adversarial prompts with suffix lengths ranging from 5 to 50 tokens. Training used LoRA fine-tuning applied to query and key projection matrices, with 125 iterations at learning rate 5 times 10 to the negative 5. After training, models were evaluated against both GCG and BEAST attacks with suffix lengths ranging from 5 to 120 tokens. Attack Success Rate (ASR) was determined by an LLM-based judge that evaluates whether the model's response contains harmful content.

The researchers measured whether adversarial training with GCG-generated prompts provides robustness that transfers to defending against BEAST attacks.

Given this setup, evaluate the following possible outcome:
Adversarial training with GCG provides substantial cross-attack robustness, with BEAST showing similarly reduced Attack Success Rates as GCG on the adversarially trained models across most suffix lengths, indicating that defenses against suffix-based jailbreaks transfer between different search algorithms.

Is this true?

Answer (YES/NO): NO